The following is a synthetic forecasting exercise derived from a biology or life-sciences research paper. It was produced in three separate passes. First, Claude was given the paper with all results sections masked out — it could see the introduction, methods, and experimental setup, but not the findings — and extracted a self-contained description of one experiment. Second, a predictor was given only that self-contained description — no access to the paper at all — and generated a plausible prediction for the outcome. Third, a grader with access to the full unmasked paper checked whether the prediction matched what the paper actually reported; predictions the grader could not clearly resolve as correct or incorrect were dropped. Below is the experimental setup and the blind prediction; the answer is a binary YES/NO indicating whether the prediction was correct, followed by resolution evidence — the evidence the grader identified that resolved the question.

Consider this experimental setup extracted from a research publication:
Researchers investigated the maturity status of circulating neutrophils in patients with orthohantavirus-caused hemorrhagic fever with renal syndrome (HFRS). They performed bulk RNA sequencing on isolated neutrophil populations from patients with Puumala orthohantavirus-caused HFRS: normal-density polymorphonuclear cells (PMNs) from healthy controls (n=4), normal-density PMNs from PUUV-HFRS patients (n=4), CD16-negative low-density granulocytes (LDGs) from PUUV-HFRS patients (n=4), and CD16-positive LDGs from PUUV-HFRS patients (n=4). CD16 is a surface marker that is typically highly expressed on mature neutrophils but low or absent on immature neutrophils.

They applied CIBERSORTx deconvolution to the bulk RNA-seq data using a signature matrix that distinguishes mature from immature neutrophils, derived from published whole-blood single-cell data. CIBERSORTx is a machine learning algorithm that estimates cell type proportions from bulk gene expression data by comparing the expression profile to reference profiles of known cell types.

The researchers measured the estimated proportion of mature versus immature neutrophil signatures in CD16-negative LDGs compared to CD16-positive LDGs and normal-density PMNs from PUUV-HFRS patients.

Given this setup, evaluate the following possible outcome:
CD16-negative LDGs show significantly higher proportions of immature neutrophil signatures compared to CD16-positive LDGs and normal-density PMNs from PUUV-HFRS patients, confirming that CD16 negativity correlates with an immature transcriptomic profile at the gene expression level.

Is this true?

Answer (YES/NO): NO